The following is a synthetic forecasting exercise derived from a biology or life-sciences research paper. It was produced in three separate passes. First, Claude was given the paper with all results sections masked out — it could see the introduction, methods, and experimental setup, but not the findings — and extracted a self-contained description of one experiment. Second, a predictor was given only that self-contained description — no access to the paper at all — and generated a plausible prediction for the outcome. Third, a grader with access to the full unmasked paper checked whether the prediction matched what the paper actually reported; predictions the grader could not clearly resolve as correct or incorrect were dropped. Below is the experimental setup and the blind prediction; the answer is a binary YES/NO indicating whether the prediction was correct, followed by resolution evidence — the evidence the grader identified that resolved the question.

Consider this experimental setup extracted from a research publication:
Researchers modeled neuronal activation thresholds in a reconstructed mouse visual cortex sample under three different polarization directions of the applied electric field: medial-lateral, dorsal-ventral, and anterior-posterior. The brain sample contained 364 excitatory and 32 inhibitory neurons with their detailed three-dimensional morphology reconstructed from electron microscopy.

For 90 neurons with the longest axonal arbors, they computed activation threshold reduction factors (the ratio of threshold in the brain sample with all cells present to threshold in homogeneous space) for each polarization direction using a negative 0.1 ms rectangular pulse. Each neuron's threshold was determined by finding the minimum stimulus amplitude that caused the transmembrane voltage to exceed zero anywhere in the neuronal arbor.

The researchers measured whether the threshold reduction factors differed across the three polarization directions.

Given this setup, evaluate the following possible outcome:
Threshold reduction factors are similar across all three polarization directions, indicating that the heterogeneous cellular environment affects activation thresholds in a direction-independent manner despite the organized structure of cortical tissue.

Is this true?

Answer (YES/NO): NO